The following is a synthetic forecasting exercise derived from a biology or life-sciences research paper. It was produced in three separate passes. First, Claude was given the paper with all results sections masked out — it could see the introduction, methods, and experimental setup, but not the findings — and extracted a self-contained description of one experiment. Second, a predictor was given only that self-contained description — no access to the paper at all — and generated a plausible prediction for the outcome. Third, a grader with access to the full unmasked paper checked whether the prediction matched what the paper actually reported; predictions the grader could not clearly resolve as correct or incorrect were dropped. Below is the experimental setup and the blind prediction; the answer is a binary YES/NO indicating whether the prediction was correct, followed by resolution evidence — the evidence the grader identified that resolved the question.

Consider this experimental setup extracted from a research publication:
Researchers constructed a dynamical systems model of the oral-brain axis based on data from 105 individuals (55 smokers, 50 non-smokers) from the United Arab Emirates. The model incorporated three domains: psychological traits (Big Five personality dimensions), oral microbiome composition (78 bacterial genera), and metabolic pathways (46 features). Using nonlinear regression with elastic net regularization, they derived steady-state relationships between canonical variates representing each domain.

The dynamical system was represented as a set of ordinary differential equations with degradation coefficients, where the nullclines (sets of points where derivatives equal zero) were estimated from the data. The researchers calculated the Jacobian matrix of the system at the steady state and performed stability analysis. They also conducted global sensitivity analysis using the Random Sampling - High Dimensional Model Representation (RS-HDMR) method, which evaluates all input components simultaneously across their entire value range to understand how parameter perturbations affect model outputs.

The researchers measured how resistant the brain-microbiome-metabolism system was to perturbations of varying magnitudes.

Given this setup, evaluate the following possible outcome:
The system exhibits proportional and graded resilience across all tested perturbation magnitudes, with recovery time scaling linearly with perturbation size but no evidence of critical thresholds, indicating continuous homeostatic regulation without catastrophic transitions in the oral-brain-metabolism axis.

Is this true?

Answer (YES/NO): NO